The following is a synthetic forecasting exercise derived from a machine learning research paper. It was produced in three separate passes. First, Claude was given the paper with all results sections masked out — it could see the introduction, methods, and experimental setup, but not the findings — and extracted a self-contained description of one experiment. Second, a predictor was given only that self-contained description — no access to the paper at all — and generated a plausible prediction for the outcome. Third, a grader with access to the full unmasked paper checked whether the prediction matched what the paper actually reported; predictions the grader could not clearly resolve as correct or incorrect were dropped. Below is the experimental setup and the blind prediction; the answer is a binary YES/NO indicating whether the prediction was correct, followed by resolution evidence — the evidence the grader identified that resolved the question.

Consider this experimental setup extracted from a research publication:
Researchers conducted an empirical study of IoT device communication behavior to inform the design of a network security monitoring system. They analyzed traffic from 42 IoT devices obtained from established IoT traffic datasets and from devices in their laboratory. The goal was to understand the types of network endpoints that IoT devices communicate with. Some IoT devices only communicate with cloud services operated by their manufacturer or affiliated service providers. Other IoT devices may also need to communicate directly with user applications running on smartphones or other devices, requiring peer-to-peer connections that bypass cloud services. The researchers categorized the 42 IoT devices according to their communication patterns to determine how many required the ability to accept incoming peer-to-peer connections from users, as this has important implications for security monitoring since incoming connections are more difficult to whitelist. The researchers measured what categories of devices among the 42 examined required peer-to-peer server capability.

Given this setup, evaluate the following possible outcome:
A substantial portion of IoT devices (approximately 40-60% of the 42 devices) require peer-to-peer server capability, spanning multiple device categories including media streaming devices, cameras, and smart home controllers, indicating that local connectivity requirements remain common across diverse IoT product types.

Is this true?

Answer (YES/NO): NO